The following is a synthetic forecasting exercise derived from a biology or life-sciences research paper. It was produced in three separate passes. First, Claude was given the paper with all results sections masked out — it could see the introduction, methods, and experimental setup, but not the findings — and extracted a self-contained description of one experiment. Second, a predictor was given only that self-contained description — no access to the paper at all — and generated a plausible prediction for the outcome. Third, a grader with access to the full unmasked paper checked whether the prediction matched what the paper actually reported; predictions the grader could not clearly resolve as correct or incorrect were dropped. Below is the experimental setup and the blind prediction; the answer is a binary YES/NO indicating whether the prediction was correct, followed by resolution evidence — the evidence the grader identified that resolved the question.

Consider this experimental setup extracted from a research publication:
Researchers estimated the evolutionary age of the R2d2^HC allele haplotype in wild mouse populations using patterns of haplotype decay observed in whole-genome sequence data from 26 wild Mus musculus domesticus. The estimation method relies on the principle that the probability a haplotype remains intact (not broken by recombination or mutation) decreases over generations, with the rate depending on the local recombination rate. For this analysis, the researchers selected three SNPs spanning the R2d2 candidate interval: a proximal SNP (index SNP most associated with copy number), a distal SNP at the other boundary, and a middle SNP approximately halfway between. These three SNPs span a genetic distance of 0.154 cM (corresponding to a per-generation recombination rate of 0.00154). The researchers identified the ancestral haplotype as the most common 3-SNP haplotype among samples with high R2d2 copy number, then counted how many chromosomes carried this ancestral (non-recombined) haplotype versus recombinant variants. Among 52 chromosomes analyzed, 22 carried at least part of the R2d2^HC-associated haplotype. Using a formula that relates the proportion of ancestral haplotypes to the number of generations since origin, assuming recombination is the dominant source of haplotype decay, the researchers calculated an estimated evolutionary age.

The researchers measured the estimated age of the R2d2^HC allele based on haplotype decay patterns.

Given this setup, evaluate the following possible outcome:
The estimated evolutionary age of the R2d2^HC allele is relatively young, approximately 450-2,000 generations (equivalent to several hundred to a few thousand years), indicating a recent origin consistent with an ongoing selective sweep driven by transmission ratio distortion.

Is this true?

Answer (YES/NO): YES